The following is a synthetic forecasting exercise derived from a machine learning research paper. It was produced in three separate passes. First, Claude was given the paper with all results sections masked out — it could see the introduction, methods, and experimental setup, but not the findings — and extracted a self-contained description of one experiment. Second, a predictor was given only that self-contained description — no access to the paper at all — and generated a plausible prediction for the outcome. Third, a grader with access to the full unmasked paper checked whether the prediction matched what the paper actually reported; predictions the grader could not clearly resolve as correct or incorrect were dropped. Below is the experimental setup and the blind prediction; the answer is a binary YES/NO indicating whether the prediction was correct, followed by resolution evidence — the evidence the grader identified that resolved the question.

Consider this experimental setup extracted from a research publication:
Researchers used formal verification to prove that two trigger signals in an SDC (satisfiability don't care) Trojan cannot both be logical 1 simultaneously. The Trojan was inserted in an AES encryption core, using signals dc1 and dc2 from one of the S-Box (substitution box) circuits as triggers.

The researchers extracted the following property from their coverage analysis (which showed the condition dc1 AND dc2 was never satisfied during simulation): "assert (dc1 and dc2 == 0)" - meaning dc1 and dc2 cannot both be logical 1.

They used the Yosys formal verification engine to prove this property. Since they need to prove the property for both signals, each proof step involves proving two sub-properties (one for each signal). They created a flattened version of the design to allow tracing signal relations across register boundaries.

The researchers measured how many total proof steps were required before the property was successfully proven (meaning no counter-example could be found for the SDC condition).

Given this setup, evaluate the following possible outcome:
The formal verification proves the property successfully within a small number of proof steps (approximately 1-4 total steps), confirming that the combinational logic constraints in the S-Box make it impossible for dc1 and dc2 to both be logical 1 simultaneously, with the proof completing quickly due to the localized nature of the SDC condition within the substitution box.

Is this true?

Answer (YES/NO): YES